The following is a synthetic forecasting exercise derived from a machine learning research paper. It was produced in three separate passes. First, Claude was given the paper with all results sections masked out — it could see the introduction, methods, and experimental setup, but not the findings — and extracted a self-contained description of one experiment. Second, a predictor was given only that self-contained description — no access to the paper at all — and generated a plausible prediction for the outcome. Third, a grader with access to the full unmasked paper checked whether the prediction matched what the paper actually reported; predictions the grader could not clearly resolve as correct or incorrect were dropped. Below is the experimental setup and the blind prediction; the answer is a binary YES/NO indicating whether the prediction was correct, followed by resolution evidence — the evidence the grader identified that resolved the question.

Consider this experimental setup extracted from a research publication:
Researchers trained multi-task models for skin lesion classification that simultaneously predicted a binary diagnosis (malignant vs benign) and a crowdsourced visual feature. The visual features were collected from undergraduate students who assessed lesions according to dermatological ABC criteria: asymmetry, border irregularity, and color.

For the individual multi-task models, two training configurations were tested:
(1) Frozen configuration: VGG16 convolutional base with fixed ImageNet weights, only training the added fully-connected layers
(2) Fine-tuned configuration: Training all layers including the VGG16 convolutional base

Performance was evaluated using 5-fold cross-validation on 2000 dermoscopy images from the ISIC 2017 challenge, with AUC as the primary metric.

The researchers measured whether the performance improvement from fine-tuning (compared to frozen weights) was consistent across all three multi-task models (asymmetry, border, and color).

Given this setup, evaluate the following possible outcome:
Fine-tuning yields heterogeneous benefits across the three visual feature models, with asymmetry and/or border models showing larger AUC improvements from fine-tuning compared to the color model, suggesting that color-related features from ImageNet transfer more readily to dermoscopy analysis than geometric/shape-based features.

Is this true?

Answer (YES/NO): YES